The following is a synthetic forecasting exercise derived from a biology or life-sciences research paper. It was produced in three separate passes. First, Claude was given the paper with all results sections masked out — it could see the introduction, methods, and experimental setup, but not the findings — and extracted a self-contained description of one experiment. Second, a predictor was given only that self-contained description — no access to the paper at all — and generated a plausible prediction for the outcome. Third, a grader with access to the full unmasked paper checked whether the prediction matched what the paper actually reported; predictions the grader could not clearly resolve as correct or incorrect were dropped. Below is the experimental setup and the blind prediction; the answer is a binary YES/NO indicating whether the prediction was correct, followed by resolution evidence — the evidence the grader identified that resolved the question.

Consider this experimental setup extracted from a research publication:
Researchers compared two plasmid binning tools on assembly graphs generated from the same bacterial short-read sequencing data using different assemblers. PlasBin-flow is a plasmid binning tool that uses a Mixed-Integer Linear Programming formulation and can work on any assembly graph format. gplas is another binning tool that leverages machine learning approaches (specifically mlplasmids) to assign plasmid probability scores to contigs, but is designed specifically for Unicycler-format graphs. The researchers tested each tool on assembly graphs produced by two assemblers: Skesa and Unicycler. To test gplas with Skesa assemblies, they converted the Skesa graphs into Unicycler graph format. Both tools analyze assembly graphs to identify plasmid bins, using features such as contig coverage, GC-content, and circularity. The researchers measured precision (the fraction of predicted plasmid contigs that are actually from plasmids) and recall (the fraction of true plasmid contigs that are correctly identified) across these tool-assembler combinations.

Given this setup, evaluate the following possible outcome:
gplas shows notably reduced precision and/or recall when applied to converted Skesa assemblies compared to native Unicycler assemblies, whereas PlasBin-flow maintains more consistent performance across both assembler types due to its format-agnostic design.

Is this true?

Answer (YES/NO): NO